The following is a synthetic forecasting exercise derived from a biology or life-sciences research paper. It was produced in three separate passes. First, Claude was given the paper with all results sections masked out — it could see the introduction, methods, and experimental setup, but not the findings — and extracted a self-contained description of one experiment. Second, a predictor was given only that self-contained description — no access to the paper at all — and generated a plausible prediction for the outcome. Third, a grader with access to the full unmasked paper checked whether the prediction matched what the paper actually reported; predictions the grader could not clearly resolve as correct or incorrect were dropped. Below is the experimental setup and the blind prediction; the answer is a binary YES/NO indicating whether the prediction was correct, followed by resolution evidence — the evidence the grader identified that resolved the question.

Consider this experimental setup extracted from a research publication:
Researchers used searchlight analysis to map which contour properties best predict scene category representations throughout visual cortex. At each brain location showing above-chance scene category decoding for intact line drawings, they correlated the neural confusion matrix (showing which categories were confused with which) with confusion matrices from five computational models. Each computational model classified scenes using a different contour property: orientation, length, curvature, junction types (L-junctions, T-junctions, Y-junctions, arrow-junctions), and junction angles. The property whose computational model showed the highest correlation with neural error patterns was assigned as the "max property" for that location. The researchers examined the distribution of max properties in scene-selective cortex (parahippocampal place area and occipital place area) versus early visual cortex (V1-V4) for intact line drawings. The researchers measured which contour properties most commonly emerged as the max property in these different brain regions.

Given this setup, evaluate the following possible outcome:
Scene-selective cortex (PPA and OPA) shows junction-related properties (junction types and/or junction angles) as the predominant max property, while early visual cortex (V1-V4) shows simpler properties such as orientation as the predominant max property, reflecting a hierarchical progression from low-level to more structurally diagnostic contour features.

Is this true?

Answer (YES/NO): NO